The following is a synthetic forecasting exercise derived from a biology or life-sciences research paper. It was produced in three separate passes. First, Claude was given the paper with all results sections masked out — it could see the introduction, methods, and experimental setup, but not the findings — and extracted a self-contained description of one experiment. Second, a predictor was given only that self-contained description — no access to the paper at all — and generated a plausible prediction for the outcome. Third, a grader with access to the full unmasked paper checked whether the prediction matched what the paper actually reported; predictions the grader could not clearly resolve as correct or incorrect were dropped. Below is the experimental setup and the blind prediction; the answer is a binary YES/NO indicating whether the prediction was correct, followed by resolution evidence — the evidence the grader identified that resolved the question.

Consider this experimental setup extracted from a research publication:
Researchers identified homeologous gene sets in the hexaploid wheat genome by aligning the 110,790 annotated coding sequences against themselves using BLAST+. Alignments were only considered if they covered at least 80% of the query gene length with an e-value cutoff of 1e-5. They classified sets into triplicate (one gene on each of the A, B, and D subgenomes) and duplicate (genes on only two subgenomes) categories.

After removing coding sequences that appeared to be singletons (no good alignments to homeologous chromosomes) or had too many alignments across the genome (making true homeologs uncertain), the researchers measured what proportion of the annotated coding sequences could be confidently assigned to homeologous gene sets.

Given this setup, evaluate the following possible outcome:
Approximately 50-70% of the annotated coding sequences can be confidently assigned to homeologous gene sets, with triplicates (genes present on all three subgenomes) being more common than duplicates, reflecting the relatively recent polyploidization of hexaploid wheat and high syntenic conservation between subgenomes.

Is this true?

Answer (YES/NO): YES